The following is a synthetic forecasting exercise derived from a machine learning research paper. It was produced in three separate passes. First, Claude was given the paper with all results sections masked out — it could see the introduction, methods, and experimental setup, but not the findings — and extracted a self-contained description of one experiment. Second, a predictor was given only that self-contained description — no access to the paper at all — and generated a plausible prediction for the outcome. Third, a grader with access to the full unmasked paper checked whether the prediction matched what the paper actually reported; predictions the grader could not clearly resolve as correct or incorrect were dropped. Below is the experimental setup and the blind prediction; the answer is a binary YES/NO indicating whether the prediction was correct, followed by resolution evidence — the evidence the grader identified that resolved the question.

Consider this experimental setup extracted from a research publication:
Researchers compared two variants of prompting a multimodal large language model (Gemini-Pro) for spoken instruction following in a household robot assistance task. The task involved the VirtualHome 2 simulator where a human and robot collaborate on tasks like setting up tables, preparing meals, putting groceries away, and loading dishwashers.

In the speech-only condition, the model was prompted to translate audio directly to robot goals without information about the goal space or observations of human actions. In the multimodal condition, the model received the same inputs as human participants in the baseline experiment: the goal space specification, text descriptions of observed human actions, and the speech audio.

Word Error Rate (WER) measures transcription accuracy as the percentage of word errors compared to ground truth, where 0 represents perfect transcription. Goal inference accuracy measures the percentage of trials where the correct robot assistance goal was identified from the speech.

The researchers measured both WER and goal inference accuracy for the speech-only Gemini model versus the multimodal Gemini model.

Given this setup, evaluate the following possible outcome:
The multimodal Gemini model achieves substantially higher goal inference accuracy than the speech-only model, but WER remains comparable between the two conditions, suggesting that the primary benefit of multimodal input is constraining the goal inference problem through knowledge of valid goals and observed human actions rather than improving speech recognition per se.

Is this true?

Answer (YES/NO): NO